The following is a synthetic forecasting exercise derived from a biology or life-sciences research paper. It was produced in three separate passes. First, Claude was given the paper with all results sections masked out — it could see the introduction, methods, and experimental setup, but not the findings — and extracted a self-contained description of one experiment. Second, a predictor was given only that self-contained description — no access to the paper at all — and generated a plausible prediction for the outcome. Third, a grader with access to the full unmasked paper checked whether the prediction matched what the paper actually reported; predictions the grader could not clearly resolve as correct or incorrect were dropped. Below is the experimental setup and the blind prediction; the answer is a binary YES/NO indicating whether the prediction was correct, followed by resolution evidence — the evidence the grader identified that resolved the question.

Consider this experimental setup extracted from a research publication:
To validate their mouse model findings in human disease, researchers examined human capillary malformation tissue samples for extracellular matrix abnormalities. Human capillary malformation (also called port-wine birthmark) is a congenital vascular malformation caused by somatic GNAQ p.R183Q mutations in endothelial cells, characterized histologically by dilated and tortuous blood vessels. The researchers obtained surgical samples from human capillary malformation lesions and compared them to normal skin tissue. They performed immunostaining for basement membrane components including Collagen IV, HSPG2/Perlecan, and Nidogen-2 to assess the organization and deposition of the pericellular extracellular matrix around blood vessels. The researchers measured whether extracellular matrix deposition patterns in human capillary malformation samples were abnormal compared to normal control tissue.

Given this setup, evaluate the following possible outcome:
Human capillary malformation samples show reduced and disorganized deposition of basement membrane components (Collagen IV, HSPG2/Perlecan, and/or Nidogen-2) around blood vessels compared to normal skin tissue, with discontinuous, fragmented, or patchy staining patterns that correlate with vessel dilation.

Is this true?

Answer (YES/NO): NO